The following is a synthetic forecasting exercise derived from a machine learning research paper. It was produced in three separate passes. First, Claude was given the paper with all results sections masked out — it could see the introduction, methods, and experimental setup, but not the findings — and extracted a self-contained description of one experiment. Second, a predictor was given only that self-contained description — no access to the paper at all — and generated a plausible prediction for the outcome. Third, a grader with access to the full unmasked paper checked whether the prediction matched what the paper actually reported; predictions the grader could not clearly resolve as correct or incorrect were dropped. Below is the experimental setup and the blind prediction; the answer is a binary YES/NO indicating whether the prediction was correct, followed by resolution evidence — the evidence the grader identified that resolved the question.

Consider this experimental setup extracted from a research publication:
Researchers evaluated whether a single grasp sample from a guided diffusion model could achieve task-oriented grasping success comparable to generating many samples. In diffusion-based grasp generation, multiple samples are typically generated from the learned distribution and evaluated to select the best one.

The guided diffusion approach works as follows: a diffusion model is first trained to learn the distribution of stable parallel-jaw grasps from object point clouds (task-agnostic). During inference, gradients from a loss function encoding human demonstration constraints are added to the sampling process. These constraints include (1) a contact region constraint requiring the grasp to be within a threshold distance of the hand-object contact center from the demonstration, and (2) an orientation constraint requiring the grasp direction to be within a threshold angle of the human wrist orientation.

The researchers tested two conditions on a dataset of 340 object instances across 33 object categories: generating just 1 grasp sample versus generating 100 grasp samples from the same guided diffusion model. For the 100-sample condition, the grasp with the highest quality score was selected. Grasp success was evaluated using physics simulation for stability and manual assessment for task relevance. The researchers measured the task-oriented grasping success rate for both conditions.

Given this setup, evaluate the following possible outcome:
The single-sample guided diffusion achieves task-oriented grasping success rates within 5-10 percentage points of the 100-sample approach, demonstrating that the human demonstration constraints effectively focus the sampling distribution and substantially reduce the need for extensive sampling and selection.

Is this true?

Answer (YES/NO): NO